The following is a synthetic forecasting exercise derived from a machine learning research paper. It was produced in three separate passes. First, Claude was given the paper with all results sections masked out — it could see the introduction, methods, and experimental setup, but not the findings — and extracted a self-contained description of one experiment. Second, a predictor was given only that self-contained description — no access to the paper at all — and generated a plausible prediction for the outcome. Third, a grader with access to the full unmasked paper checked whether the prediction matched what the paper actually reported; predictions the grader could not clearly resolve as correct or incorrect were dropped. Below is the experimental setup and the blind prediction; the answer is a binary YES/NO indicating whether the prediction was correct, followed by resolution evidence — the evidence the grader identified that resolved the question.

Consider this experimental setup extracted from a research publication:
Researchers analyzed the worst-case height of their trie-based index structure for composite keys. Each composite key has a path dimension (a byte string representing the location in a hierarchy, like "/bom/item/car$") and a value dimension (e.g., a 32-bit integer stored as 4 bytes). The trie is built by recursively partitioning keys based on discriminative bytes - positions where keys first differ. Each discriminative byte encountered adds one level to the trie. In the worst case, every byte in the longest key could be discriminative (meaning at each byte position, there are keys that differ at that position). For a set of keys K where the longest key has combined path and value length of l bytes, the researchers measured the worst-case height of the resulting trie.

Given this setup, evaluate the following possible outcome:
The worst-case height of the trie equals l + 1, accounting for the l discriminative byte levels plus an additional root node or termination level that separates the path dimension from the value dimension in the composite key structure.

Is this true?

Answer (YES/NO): NO